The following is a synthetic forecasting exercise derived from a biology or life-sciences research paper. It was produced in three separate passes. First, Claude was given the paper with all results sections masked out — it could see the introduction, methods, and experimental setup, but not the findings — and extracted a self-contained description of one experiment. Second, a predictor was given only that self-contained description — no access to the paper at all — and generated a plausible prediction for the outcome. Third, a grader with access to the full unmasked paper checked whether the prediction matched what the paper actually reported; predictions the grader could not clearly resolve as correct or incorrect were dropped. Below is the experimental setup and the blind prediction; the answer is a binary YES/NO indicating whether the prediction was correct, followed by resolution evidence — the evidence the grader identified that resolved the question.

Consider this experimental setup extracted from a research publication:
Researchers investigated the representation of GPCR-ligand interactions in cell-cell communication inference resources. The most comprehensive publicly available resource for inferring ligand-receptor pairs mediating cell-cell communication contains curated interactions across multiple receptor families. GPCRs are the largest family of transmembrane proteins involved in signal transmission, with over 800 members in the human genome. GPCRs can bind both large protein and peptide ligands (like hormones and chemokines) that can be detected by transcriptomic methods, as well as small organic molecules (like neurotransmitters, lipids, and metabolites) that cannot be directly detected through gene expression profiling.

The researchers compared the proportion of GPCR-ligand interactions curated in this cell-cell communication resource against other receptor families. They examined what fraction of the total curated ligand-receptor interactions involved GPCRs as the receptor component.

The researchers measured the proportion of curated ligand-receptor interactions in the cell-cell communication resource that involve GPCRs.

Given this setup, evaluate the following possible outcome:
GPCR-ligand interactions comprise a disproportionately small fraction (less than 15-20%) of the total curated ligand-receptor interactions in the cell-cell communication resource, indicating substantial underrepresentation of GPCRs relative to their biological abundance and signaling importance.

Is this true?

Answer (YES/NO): YES